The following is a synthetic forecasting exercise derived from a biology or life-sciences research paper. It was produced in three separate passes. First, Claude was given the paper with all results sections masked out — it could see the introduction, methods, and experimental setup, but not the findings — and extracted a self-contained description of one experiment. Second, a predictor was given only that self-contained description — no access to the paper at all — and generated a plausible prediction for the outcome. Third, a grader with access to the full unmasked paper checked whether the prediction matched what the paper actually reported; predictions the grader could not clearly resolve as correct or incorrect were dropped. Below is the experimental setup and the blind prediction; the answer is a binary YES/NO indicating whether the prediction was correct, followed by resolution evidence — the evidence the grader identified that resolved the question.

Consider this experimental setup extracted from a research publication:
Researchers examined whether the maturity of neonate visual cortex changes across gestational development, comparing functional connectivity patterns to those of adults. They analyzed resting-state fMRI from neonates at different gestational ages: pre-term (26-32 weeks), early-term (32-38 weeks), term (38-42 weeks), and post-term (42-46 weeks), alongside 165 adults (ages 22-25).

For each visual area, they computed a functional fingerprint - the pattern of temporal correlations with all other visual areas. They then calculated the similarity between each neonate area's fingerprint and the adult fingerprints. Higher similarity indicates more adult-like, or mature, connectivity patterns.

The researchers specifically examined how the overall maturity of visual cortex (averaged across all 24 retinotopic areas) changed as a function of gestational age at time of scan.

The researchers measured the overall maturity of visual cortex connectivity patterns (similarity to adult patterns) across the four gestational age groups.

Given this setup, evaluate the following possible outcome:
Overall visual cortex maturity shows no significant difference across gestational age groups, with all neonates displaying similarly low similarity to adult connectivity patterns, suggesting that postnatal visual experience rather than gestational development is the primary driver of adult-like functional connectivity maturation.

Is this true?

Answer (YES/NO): NO